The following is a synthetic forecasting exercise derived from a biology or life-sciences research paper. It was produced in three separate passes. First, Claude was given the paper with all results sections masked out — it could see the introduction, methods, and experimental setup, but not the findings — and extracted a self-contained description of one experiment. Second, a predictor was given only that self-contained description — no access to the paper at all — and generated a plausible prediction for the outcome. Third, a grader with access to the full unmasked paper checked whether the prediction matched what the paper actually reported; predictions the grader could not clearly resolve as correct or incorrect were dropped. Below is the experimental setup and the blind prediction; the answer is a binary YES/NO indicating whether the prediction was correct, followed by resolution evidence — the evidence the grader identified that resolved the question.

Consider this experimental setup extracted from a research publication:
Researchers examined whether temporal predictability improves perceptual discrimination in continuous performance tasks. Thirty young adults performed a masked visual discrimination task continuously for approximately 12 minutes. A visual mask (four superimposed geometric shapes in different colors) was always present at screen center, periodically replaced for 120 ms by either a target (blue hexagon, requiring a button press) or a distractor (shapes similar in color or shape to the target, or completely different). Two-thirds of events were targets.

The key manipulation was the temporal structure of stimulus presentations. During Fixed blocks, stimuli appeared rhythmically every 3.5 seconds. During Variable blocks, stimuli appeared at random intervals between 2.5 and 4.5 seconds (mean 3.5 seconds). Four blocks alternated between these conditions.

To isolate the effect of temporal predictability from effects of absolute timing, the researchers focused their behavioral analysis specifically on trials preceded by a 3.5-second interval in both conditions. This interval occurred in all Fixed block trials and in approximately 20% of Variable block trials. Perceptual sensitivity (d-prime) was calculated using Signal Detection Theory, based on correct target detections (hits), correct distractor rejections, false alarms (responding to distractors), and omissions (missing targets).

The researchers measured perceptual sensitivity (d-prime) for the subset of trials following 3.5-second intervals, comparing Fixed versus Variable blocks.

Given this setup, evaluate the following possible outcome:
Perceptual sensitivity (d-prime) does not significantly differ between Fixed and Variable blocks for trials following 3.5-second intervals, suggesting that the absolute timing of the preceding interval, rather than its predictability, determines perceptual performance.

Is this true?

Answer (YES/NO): NO